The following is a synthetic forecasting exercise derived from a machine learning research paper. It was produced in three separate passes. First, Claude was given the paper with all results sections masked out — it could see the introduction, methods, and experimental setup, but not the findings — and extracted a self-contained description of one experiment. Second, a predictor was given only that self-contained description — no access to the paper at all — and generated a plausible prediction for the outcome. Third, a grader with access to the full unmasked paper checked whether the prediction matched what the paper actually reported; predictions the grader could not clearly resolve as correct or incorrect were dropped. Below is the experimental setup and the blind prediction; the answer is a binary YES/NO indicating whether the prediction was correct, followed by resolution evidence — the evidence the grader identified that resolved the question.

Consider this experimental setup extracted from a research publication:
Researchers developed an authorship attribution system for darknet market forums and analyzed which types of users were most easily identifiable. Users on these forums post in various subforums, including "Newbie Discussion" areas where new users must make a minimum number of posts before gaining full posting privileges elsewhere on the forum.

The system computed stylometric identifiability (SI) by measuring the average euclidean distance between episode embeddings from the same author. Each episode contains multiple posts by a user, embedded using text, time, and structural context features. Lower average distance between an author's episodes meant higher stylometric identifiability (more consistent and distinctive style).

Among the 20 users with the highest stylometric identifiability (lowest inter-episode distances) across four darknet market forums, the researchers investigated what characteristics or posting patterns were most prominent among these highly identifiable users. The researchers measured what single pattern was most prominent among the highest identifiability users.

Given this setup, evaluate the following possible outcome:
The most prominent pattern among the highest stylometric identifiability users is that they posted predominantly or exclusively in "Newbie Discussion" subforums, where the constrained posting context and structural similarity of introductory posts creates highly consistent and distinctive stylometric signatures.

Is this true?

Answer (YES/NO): NO